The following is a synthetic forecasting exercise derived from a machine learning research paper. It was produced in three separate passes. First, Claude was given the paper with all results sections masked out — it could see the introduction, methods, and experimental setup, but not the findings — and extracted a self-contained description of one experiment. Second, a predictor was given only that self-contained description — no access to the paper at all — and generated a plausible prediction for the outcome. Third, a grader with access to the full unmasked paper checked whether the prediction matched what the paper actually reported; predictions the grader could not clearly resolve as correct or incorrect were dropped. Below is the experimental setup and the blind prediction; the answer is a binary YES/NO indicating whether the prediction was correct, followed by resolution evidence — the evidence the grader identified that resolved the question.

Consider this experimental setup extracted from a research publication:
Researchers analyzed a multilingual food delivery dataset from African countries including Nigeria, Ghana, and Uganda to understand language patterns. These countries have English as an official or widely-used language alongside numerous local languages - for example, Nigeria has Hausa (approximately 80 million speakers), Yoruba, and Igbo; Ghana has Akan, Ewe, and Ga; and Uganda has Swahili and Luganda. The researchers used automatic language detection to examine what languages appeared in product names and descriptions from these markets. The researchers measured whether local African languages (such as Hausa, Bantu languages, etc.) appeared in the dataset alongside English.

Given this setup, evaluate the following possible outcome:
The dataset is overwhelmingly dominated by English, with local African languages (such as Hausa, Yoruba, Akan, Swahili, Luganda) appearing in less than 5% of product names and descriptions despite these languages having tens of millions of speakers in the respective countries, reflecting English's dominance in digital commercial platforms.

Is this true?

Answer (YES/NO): NO